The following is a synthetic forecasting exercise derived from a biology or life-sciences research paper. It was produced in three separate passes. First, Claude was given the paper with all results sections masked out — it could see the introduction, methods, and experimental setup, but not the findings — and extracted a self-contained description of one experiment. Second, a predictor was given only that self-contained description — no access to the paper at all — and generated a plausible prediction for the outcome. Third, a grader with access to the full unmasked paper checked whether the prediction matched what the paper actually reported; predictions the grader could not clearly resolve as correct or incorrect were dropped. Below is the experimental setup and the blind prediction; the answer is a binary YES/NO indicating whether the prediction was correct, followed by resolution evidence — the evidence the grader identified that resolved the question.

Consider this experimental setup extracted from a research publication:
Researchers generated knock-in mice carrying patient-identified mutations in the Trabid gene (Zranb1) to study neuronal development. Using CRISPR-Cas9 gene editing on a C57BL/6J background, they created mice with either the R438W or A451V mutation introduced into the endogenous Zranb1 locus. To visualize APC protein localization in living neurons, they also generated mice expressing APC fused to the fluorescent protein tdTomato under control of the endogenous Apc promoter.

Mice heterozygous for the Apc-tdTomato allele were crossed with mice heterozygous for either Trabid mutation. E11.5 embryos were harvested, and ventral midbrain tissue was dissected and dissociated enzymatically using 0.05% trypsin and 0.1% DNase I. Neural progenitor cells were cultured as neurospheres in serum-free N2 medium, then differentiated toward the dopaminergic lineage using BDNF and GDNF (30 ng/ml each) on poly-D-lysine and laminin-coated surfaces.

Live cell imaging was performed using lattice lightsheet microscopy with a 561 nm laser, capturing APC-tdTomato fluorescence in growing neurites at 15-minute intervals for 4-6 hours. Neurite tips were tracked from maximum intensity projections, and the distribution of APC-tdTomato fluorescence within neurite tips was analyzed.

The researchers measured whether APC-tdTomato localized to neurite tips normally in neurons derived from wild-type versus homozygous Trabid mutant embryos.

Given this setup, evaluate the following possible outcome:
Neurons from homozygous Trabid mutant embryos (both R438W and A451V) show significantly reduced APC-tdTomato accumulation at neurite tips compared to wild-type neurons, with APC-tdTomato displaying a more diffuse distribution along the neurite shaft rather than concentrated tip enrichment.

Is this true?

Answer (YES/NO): NO